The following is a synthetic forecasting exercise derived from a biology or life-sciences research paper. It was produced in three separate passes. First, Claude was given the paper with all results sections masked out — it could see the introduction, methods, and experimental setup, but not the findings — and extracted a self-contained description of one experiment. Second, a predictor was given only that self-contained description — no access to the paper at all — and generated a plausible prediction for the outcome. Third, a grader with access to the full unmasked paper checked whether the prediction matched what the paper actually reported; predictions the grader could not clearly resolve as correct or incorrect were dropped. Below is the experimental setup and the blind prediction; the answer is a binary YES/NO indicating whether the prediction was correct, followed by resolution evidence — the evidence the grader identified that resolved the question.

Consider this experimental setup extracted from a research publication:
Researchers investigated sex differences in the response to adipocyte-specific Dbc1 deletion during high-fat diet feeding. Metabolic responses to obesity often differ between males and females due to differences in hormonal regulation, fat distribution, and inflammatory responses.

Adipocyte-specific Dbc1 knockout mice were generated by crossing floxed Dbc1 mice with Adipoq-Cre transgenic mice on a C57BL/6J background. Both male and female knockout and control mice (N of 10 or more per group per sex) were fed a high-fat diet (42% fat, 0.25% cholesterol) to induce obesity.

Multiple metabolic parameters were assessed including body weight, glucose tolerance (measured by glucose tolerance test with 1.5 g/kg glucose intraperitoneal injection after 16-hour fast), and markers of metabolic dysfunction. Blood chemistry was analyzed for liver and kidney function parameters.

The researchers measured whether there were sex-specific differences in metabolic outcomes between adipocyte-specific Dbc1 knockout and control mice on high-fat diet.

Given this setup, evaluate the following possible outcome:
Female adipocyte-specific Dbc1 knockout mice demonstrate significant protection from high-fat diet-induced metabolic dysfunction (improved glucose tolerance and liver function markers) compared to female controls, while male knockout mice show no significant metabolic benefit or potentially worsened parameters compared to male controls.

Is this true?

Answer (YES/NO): NO